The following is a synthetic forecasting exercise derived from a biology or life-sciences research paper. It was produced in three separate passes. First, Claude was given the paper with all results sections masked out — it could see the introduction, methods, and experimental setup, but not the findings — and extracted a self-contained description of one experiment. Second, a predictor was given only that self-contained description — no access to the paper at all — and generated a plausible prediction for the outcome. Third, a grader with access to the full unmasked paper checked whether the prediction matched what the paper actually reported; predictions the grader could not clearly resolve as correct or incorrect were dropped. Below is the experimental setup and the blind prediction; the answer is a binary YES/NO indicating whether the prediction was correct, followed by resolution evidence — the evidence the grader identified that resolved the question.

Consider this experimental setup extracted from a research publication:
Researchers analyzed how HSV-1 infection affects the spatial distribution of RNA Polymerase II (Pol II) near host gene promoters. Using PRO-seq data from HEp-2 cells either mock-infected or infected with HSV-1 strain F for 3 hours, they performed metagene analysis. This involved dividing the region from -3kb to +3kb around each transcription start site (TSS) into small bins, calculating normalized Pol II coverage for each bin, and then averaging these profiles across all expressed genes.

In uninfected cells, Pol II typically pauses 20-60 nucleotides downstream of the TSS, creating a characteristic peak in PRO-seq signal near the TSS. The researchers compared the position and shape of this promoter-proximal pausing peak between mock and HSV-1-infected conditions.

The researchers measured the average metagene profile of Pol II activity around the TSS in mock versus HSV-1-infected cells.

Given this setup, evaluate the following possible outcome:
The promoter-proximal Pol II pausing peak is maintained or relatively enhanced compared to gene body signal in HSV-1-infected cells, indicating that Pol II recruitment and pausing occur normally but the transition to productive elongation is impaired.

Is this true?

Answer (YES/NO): NO